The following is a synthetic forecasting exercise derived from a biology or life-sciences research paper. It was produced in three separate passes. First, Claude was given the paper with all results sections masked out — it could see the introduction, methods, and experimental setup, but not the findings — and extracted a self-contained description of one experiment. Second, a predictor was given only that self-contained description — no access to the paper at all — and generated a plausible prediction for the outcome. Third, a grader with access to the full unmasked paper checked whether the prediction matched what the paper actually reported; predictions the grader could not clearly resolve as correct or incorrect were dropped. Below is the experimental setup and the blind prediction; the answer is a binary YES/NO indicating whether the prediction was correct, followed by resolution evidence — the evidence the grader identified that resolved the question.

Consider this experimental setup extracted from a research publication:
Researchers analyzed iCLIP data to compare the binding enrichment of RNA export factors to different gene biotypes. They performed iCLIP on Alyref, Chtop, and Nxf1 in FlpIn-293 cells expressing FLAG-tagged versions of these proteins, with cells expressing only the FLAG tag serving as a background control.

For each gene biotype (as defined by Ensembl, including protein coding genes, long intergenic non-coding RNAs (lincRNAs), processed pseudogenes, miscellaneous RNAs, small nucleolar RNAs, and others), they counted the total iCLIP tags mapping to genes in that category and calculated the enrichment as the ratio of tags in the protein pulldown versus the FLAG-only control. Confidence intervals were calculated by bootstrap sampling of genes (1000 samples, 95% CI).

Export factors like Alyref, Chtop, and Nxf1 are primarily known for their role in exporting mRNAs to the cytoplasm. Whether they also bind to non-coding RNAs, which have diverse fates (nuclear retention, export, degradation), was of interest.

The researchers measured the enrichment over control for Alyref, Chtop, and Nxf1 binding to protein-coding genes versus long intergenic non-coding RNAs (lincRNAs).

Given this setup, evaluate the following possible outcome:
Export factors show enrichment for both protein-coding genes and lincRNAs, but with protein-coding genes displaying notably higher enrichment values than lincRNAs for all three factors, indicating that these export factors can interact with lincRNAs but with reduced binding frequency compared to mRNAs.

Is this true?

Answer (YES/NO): NO